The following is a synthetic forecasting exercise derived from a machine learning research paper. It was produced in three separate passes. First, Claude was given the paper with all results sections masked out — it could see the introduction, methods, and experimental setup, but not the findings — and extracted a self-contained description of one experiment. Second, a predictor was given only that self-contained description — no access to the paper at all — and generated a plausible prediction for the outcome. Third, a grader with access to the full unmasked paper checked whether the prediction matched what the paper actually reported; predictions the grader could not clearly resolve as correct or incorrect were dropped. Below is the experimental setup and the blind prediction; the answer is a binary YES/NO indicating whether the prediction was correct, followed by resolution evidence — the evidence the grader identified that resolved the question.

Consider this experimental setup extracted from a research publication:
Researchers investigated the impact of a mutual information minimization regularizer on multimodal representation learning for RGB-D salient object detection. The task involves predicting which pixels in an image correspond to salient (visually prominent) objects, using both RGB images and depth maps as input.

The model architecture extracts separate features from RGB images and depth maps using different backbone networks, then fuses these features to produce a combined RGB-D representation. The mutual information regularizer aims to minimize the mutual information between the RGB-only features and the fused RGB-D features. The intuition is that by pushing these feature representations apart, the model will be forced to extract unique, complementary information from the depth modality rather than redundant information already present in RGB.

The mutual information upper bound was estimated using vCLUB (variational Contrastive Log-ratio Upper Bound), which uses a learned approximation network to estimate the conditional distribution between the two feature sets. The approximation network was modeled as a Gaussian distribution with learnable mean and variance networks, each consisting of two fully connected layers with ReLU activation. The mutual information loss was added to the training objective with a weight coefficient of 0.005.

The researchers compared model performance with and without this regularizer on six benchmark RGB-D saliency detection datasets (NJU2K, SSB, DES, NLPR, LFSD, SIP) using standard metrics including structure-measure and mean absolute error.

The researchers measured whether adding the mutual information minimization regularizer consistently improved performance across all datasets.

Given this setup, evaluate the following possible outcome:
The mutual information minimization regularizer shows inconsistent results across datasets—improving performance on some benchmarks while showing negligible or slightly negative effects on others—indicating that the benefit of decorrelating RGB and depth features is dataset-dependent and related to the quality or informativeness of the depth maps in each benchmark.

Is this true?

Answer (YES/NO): YES